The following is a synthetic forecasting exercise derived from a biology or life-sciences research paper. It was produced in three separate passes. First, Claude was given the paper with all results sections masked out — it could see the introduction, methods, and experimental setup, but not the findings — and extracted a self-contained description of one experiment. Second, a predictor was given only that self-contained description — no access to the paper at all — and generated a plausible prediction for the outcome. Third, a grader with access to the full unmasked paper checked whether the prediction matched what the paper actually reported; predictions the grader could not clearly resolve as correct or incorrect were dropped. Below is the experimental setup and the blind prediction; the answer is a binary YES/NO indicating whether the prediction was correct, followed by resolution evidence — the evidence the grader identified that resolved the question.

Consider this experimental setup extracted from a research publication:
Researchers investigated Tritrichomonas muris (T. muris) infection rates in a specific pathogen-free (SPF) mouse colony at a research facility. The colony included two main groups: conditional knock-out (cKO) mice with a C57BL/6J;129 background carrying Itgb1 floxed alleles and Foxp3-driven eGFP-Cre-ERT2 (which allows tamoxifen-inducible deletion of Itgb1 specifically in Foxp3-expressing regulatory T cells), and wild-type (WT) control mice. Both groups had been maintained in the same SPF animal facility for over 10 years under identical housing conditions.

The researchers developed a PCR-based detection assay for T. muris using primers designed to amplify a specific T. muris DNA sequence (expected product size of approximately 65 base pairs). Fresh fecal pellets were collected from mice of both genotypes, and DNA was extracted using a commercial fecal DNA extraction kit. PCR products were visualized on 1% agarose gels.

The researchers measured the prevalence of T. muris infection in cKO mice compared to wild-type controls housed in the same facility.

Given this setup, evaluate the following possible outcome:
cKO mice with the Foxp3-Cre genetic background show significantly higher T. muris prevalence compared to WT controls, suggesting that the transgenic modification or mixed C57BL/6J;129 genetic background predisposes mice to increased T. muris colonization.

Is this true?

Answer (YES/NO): NO